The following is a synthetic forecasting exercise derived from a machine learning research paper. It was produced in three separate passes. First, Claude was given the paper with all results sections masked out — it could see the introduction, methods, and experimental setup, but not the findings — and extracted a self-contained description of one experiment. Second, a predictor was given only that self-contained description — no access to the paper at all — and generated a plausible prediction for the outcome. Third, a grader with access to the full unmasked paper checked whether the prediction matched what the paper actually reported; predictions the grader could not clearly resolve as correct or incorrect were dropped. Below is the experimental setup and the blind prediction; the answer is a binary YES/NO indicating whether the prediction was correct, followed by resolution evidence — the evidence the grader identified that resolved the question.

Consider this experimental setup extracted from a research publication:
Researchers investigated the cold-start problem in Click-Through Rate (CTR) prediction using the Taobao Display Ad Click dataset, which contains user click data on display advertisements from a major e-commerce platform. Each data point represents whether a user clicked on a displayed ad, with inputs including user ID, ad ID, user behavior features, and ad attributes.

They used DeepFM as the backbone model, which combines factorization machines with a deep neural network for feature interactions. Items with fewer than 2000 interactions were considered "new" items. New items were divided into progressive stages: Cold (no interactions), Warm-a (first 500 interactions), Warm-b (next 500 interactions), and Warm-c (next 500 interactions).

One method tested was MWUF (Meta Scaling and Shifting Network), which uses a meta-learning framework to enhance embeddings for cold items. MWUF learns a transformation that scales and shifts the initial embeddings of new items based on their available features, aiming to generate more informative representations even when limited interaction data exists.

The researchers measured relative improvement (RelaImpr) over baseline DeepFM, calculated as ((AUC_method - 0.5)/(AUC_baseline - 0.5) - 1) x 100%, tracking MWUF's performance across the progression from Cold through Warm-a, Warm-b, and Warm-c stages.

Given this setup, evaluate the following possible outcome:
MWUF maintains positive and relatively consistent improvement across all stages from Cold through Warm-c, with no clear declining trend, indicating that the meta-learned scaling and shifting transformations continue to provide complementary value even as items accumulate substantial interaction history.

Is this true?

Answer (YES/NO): NO